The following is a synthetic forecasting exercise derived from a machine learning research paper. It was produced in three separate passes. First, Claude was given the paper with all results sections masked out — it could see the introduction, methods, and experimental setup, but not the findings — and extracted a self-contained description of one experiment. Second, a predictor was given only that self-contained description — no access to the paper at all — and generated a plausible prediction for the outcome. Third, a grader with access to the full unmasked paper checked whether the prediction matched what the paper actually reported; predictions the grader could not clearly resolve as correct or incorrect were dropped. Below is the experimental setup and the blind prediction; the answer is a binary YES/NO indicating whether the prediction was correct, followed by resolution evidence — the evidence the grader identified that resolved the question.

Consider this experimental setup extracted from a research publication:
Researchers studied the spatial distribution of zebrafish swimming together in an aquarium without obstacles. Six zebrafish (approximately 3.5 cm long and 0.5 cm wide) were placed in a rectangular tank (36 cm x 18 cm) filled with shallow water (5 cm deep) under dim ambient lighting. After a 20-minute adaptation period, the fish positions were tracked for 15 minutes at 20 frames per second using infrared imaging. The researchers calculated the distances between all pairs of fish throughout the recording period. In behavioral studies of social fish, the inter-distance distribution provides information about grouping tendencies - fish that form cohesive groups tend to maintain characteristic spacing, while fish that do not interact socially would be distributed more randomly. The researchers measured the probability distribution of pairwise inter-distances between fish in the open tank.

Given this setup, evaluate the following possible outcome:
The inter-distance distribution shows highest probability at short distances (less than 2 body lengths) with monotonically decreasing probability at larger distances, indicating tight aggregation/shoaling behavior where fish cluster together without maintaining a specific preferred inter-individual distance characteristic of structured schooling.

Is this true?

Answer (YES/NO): NO